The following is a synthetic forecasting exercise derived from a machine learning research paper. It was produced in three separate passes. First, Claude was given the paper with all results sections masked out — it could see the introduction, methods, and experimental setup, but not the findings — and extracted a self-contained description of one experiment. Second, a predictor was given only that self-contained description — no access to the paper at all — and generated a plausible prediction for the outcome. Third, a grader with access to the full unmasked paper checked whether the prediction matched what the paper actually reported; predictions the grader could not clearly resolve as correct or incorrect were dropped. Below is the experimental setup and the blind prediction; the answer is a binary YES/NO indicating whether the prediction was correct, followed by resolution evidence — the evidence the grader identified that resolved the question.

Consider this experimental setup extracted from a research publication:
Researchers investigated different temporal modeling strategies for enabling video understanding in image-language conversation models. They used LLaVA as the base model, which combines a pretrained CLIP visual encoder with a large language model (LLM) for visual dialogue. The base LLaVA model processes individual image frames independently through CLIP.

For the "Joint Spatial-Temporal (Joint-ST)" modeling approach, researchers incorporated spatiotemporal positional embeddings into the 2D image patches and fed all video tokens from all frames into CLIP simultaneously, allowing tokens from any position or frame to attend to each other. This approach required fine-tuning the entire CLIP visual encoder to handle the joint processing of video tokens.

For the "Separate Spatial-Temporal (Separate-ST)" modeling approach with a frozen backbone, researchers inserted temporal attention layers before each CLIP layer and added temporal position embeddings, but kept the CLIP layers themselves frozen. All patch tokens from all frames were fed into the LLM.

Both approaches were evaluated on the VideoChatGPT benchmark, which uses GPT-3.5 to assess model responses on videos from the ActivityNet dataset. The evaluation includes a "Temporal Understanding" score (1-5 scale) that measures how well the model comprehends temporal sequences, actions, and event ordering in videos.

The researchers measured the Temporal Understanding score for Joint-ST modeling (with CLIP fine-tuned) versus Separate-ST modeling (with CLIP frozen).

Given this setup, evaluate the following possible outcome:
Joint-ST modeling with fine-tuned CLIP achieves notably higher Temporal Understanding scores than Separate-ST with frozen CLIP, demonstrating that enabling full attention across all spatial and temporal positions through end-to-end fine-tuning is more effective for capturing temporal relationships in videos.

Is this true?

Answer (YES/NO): YES